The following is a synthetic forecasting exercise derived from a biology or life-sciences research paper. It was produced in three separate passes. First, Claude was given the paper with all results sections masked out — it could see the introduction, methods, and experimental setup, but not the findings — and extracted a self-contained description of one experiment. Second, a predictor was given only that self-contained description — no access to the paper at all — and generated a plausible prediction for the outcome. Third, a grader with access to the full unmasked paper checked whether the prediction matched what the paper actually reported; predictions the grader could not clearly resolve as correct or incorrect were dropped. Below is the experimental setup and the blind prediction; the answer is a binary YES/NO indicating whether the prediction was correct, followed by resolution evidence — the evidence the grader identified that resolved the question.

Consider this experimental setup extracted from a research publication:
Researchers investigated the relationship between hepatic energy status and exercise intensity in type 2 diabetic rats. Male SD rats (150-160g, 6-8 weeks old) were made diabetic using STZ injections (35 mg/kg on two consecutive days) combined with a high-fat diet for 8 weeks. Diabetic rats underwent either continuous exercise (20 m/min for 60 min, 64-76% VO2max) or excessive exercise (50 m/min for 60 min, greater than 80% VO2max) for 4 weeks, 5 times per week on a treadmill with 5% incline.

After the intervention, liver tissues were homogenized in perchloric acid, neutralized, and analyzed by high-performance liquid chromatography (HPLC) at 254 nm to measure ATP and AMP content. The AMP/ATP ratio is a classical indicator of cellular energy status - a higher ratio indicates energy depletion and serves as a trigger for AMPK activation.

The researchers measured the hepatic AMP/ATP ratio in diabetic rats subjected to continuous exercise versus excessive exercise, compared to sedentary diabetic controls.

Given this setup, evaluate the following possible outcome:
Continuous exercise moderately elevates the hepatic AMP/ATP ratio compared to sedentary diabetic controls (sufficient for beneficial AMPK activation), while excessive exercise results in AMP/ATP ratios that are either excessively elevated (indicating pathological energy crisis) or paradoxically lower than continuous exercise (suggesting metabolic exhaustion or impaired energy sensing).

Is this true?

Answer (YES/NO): NO